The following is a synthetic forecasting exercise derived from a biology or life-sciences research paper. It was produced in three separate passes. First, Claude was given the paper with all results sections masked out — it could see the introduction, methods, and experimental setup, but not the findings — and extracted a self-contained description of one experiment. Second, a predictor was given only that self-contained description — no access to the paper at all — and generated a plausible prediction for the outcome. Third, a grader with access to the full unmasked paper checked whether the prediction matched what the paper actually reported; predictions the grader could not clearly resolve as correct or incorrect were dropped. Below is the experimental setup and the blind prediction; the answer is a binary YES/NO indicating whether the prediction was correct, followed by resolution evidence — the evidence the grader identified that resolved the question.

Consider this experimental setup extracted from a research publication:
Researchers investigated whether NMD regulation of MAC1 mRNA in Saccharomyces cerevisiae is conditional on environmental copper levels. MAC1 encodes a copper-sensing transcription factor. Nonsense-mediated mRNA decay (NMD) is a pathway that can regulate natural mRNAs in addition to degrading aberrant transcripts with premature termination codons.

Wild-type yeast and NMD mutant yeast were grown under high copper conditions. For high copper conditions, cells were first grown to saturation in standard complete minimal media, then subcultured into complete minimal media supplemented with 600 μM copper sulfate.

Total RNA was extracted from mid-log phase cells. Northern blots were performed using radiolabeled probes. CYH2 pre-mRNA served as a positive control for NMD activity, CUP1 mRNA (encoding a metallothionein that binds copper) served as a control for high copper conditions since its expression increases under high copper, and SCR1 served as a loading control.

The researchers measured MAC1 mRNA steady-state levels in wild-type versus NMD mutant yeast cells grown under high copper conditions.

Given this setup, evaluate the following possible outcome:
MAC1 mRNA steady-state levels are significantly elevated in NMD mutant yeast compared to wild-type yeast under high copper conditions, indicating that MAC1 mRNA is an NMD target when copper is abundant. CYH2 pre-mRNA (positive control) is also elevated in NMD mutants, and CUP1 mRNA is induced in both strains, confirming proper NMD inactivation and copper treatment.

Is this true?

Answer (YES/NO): NO